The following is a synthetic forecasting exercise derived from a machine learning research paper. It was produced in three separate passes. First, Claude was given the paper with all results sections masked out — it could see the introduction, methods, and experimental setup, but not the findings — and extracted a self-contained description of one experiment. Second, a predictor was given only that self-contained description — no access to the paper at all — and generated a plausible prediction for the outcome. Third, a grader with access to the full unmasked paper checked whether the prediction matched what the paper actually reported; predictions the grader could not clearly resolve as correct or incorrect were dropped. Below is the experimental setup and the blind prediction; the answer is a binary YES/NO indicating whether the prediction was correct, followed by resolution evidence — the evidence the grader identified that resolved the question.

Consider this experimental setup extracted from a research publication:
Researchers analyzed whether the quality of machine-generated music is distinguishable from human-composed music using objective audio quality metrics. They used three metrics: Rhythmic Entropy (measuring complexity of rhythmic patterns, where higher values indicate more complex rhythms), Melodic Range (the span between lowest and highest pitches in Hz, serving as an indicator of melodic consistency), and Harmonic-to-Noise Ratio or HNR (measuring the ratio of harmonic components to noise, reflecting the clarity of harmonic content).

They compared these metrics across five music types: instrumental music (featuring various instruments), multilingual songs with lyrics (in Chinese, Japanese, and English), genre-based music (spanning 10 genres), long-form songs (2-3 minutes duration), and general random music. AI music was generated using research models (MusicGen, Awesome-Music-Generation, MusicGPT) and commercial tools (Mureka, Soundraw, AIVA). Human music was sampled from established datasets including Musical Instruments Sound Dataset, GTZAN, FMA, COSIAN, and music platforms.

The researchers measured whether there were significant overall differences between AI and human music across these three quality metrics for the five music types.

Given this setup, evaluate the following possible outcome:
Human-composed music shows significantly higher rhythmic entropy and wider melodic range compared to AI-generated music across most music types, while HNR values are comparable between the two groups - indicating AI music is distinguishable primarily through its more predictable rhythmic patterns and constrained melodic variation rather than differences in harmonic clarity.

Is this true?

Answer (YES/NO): NO